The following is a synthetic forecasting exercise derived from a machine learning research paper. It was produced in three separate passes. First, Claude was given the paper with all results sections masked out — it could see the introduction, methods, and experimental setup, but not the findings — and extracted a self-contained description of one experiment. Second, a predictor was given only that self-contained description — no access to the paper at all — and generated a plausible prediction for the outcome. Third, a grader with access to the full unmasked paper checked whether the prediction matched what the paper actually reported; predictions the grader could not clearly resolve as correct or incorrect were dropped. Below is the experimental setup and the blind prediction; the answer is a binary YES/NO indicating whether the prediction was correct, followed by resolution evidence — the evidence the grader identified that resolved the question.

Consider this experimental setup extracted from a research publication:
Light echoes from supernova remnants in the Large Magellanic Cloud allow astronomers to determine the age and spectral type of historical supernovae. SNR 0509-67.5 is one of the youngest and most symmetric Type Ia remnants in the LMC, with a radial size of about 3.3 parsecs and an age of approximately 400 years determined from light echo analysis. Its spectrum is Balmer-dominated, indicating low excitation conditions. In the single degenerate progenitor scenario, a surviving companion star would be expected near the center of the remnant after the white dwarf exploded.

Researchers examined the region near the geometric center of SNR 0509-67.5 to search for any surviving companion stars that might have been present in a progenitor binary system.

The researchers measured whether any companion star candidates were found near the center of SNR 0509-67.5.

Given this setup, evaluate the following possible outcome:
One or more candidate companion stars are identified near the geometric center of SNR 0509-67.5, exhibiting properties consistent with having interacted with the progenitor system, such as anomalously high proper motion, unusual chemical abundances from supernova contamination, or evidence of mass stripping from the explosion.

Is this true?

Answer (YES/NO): NO